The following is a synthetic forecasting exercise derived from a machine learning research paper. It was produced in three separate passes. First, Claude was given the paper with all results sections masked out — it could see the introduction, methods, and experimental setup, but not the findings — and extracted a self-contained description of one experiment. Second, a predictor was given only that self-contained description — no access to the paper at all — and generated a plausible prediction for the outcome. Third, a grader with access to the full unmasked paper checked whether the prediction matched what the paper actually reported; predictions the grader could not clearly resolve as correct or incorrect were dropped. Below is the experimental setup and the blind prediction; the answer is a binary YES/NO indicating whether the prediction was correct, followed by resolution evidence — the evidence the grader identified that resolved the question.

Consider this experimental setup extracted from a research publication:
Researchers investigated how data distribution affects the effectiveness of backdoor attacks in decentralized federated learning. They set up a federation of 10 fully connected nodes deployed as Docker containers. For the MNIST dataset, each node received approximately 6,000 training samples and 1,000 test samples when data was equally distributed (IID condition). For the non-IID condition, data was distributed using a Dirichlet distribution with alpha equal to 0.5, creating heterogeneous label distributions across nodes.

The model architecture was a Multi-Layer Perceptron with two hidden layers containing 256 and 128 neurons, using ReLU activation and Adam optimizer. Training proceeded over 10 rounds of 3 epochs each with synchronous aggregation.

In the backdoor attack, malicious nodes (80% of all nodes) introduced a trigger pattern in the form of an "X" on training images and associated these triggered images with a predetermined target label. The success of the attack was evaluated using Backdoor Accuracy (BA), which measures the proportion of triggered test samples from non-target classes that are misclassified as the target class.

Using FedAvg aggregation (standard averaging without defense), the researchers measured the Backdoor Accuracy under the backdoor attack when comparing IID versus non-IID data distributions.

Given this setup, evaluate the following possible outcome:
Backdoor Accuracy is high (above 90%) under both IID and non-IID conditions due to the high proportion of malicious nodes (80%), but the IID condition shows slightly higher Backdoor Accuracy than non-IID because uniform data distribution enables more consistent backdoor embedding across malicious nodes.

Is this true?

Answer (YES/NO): NO